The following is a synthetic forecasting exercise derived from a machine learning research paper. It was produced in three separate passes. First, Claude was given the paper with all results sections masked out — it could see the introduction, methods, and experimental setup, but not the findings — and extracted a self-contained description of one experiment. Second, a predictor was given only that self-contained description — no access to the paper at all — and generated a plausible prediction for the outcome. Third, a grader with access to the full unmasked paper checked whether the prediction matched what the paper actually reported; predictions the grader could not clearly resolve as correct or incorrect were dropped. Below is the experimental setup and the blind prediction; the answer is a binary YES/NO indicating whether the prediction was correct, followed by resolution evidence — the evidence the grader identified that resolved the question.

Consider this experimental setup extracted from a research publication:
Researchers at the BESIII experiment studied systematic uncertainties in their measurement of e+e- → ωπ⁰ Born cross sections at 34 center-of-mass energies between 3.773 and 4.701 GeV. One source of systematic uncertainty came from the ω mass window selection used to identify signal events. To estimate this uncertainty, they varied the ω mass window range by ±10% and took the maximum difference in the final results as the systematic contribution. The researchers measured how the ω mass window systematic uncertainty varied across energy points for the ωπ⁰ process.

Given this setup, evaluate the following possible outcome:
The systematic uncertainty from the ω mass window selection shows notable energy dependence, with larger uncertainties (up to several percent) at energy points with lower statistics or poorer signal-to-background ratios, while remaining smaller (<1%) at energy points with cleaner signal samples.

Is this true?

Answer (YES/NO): NO